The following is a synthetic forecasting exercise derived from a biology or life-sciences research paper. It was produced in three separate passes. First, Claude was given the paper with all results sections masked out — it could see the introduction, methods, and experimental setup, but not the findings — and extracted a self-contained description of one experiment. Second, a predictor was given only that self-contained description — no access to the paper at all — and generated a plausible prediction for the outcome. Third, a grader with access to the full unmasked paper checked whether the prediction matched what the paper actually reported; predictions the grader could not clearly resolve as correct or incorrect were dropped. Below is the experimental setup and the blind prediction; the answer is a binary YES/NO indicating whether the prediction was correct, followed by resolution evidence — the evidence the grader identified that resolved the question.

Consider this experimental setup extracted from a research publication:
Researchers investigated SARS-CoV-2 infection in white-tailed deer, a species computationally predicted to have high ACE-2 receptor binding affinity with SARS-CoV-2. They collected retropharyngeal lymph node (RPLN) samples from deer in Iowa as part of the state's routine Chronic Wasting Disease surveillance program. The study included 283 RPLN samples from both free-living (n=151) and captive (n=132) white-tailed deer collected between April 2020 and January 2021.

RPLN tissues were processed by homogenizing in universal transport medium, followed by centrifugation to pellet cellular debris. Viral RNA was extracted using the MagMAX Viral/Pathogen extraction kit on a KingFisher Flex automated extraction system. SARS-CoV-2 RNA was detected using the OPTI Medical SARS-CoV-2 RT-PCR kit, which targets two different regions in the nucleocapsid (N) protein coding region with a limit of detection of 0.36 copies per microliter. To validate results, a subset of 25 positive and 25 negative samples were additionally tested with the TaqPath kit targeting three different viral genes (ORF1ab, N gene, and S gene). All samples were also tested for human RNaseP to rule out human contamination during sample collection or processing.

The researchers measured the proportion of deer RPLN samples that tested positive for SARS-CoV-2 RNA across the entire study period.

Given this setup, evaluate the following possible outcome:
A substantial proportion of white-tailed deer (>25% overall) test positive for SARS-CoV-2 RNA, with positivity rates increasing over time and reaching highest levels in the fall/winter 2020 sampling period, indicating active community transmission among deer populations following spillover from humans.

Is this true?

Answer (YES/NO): YES